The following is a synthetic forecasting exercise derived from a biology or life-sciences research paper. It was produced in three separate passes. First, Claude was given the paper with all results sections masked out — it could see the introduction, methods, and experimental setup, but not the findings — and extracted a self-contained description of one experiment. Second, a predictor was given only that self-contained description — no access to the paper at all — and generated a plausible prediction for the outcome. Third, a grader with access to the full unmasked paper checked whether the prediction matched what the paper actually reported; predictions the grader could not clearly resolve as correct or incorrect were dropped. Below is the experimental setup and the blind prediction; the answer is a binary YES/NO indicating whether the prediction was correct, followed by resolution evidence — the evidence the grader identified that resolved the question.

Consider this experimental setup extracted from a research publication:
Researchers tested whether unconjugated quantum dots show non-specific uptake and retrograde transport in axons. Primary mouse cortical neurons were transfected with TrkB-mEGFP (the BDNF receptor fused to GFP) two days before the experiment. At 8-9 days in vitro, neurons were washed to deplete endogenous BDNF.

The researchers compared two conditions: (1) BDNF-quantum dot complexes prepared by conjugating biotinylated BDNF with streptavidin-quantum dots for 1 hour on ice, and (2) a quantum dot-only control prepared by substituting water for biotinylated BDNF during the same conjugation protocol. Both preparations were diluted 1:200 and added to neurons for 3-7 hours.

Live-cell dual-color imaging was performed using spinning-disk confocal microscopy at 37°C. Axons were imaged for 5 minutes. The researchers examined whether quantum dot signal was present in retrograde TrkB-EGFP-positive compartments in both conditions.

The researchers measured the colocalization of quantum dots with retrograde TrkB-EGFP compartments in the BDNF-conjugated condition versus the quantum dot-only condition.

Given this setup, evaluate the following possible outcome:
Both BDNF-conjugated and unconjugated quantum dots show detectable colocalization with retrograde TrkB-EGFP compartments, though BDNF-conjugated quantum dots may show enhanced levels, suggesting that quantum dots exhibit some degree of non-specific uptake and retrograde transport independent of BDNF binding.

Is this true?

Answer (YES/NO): NO